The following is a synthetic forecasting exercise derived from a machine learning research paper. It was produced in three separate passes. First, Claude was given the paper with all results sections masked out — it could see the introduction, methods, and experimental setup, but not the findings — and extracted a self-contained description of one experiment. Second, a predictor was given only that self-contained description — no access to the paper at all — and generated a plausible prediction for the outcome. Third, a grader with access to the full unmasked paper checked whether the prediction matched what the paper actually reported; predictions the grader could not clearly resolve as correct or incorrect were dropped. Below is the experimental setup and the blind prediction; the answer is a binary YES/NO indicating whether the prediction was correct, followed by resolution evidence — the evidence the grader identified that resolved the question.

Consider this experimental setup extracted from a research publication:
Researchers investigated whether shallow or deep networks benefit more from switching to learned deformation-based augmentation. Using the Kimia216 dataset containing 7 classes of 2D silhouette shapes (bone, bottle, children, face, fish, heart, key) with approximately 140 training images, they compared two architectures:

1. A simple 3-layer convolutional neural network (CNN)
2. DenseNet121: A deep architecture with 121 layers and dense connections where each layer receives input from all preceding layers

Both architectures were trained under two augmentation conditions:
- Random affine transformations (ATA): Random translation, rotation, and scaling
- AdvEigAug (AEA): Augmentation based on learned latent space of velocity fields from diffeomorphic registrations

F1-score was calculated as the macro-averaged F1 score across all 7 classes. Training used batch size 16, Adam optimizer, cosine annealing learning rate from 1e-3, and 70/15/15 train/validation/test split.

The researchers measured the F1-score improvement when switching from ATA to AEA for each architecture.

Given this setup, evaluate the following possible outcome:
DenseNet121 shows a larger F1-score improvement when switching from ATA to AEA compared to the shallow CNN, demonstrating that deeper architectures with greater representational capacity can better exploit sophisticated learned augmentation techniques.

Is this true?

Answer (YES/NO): NO